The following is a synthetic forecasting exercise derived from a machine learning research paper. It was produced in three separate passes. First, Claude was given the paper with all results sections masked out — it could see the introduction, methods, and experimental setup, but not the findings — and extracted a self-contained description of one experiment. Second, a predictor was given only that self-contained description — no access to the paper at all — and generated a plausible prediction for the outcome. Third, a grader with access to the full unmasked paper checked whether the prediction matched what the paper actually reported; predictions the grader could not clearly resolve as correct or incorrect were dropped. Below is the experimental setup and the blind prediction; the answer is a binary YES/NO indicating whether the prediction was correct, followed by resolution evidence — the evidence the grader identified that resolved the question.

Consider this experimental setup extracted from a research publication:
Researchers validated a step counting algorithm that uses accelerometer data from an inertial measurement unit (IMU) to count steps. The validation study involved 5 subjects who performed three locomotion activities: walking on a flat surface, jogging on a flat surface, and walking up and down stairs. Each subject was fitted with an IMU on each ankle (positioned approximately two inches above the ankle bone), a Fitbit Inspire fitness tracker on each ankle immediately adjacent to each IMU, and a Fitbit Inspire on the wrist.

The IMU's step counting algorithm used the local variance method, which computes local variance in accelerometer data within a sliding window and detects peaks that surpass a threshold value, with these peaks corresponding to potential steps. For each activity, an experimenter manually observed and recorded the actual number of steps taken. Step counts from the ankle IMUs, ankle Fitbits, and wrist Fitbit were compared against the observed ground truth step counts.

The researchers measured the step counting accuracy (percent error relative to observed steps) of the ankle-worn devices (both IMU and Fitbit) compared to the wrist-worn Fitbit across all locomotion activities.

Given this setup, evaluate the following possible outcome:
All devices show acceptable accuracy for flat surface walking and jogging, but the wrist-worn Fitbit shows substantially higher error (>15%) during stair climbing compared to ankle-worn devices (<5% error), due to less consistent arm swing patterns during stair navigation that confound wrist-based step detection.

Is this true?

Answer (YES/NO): NO